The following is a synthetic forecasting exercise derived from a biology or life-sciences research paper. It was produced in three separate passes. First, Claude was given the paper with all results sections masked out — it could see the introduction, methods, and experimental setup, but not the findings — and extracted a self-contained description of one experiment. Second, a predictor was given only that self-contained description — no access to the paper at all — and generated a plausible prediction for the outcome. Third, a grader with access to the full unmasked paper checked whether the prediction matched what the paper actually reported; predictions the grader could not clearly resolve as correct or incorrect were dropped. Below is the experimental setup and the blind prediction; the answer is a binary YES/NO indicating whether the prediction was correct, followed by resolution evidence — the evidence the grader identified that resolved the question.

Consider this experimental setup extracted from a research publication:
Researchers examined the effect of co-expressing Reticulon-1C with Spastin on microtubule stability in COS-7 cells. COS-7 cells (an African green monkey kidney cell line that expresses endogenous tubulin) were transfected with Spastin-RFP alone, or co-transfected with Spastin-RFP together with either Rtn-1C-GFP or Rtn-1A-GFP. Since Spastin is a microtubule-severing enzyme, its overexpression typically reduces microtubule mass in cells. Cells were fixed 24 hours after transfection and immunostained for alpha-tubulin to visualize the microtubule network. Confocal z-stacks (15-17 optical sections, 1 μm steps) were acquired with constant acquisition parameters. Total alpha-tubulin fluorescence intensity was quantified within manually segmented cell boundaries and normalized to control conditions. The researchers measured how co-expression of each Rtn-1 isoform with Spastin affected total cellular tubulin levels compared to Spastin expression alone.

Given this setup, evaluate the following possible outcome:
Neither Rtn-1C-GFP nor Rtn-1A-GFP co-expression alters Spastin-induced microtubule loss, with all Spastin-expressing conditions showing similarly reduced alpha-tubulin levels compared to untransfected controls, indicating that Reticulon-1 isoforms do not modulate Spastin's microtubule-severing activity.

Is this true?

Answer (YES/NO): NO